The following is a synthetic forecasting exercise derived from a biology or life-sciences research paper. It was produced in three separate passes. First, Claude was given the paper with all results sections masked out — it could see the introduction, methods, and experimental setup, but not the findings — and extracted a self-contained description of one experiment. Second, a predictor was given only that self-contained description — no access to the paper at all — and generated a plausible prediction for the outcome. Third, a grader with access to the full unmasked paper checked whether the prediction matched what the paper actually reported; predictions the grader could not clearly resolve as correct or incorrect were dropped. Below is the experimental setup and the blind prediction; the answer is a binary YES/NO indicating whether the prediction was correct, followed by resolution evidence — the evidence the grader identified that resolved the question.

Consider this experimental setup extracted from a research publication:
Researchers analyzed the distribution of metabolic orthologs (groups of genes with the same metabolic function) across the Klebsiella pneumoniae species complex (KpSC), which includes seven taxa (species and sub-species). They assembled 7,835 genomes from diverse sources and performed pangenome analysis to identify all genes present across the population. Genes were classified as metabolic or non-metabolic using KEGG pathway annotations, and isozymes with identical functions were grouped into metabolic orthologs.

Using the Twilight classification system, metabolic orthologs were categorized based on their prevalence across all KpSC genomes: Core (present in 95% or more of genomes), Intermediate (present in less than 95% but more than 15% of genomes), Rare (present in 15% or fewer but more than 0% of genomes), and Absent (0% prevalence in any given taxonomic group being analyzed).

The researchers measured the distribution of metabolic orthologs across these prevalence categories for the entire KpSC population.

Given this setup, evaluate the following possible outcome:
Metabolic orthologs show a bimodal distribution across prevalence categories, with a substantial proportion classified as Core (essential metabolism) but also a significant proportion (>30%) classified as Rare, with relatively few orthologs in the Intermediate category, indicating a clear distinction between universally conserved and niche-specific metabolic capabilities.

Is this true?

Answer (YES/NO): YES